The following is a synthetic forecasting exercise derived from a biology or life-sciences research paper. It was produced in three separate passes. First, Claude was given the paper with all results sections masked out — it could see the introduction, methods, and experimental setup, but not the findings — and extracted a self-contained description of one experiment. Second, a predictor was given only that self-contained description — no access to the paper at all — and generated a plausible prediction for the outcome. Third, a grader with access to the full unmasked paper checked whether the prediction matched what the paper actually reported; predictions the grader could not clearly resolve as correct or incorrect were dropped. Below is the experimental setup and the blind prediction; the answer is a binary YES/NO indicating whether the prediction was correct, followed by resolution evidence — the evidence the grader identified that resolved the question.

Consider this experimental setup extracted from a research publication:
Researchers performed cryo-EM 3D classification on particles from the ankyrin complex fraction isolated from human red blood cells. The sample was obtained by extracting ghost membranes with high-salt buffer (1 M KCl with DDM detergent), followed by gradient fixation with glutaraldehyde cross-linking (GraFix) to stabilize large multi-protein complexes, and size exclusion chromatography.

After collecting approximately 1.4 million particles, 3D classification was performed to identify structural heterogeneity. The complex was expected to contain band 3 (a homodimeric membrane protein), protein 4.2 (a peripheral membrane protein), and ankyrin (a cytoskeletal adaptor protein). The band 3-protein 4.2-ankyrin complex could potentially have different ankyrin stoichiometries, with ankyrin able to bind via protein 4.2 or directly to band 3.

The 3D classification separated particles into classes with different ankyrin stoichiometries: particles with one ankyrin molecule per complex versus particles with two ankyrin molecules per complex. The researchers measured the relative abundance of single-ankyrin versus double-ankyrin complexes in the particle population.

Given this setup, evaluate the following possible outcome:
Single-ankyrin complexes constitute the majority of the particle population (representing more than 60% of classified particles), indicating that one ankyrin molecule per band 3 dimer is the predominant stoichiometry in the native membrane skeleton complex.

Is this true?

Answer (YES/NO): YES